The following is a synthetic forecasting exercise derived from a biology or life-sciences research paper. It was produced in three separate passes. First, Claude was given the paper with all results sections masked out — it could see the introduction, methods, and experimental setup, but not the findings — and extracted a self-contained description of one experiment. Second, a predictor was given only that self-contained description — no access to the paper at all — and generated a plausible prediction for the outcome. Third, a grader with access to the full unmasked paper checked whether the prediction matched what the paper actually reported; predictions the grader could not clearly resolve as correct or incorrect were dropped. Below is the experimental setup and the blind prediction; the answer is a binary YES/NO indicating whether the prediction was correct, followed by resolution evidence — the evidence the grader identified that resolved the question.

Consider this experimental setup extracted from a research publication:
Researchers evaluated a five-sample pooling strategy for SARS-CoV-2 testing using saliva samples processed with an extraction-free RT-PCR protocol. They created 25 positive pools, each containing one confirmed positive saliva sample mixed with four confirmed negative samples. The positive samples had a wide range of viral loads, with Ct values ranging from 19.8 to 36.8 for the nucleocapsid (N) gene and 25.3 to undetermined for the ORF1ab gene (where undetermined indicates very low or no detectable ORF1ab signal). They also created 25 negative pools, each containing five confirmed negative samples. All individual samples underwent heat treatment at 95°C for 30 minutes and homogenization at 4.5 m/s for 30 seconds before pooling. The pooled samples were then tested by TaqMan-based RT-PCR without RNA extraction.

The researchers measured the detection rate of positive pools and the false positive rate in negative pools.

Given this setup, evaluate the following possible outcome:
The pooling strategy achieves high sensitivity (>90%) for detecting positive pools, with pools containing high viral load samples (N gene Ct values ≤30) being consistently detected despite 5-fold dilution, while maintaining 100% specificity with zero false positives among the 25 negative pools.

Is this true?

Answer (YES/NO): YES